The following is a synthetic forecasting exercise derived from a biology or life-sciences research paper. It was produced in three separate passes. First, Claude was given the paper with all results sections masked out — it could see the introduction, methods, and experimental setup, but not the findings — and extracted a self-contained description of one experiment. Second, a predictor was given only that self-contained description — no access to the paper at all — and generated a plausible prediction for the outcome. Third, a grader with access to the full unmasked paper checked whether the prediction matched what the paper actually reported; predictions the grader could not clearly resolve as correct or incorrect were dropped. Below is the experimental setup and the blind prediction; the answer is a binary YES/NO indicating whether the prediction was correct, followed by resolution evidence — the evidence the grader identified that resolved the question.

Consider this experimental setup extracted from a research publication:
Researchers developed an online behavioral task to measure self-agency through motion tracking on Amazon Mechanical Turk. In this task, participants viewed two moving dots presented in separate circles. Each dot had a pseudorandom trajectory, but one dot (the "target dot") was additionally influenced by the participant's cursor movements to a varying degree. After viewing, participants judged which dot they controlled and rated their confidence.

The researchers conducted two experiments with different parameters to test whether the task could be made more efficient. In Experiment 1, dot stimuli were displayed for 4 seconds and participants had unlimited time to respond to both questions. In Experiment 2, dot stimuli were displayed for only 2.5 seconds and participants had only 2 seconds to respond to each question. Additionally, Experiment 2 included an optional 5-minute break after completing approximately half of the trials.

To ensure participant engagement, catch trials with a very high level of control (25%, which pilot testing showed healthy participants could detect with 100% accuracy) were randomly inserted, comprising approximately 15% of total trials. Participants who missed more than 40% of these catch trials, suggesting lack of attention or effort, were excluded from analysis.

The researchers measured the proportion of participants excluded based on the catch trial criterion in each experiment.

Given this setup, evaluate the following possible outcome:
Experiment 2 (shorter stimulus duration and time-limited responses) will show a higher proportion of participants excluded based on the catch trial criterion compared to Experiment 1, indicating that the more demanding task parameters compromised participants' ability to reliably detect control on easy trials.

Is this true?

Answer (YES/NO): NO